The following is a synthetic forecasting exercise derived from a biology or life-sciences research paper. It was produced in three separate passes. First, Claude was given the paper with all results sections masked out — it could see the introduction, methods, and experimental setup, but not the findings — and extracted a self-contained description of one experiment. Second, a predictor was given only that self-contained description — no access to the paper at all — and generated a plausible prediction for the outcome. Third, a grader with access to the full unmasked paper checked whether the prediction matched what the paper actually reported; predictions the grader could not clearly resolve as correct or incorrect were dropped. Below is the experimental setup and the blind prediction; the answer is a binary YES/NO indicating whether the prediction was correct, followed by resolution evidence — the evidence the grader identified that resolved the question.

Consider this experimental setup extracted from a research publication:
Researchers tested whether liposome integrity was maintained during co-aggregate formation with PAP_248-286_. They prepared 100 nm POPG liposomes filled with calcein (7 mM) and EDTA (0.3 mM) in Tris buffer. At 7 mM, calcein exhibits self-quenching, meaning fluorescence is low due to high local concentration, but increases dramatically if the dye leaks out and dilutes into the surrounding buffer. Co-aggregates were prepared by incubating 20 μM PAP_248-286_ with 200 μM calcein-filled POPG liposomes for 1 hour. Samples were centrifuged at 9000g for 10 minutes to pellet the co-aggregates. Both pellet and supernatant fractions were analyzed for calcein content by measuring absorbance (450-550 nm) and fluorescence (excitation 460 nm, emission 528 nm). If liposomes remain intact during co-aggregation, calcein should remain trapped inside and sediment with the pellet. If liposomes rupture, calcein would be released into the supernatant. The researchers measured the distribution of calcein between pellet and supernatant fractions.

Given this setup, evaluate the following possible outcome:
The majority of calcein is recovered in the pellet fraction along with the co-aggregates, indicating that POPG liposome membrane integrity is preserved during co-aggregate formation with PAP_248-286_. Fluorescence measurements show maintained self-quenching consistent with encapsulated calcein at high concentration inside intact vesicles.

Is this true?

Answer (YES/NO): NO